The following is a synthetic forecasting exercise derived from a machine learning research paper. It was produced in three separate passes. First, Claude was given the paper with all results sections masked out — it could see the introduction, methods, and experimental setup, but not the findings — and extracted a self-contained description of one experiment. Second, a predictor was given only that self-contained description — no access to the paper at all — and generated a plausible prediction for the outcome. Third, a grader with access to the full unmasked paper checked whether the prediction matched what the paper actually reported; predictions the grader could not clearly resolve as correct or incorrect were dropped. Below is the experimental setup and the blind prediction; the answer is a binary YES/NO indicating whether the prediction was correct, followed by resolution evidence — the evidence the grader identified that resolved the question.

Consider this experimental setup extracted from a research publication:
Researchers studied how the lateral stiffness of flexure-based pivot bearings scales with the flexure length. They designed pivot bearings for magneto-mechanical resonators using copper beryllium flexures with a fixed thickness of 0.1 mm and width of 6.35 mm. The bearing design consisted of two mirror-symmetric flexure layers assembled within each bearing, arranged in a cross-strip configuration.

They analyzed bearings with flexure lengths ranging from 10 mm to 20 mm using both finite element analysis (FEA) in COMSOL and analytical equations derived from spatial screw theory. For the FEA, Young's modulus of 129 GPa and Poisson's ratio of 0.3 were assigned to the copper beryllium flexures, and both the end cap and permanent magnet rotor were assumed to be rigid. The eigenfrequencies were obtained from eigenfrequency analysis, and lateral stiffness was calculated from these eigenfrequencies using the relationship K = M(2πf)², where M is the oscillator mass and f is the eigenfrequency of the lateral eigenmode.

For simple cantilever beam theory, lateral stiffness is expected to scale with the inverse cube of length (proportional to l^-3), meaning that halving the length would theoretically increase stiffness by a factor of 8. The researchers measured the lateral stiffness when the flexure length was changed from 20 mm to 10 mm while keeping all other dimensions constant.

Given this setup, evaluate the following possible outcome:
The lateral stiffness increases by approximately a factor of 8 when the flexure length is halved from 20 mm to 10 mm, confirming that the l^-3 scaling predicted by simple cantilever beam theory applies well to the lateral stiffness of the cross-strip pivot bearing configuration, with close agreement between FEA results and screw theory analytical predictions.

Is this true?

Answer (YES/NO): NO